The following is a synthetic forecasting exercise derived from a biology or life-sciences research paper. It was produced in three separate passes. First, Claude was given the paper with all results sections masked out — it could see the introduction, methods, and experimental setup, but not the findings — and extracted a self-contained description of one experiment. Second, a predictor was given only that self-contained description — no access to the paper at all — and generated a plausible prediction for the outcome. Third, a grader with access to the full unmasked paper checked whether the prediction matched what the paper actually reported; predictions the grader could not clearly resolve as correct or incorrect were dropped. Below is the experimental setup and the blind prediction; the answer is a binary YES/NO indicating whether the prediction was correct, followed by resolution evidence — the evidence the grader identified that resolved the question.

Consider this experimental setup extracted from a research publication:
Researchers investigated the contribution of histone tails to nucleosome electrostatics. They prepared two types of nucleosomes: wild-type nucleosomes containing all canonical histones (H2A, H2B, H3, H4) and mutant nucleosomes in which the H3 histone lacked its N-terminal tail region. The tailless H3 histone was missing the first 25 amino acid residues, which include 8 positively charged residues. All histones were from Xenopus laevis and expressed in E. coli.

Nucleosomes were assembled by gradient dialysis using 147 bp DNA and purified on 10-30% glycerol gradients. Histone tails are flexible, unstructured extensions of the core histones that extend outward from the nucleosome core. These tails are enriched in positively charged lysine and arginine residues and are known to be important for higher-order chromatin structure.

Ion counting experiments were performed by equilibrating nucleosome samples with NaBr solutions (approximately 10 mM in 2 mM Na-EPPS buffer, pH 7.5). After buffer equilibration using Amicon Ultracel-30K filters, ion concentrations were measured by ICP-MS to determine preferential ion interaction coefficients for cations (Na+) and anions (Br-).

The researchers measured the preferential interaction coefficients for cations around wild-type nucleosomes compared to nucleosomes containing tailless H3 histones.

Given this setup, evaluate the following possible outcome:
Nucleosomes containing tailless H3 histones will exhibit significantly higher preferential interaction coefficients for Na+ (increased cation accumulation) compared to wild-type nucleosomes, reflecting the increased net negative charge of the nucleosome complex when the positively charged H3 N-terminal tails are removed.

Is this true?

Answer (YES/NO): YES